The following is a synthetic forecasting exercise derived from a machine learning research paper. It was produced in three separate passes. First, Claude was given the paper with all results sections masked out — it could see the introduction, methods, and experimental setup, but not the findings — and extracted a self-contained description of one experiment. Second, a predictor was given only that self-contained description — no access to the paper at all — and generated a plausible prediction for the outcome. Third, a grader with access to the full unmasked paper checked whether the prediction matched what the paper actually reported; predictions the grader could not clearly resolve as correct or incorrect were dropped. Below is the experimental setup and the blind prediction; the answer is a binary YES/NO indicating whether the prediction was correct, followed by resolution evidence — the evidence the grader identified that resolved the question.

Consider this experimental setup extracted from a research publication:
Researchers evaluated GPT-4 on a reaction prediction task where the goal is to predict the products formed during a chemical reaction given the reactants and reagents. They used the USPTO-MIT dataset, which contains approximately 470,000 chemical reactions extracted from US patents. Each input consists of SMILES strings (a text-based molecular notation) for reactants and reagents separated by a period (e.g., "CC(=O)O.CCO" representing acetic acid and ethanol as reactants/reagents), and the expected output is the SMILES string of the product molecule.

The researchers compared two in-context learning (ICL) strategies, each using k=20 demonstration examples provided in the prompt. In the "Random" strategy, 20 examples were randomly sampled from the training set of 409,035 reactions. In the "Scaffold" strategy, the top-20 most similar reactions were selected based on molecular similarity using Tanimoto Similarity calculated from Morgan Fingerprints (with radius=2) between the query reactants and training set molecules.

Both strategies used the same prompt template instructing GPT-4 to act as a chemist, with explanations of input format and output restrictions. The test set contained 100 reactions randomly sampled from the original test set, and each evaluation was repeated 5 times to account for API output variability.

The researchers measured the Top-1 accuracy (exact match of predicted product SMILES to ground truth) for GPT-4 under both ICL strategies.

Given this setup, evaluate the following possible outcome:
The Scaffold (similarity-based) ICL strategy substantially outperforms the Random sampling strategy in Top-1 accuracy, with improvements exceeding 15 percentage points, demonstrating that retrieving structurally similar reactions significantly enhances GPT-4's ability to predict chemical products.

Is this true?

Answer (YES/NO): YES